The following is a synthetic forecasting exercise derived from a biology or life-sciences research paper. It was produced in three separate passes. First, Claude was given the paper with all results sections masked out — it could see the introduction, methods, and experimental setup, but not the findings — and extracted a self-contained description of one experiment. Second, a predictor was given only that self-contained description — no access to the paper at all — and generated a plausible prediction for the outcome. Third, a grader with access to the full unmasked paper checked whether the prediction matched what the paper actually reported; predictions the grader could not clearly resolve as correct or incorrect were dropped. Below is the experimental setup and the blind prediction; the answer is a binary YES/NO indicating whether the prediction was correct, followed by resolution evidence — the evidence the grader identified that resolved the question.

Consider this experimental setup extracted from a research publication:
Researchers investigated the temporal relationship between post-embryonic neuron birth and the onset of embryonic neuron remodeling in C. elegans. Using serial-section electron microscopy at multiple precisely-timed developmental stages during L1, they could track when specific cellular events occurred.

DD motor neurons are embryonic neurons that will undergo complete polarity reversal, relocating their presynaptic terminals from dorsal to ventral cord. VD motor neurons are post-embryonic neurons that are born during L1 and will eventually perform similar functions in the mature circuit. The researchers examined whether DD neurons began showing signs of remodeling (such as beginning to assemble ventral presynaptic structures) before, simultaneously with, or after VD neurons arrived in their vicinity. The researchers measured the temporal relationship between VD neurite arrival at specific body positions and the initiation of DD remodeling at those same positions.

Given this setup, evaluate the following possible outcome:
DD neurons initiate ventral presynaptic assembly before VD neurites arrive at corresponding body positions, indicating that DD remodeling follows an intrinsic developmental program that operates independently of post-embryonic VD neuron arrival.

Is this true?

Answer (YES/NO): NO